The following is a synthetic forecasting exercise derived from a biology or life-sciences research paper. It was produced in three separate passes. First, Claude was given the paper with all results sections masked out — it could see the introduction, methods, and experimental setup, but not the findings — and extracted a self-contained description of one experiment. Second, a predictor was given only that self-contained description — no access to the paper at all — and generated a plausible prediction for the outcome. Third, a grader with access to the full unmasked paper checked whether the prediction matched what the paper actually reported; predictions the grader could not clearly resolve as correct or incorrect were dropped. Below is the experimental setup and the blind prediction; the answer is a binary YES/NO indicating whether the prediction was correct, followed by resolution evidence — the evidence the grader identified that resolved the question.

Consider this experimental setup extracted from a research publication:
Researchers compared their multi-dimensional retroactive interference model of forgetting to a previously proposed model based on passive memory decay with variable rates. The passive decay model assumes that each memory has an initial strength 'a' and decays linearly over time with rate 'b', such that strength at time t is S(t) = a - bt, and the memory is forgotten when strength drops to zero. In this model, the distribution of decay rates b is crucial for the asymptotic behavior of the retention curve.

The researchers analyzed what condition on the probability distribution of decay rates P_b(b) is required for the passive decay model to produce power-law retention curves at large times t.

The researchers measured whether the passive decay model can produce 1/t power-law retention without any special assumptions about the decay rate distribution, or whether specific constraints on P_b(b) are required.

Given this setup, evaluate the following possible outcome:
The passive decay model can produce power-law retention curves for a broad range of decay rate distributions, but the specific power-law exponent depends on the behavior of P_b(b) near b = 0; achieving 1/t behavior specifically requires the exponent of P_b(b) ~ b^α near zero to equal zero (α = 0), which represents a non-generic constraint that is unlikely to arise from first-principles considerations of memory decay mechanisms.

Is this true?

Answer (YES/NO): YES